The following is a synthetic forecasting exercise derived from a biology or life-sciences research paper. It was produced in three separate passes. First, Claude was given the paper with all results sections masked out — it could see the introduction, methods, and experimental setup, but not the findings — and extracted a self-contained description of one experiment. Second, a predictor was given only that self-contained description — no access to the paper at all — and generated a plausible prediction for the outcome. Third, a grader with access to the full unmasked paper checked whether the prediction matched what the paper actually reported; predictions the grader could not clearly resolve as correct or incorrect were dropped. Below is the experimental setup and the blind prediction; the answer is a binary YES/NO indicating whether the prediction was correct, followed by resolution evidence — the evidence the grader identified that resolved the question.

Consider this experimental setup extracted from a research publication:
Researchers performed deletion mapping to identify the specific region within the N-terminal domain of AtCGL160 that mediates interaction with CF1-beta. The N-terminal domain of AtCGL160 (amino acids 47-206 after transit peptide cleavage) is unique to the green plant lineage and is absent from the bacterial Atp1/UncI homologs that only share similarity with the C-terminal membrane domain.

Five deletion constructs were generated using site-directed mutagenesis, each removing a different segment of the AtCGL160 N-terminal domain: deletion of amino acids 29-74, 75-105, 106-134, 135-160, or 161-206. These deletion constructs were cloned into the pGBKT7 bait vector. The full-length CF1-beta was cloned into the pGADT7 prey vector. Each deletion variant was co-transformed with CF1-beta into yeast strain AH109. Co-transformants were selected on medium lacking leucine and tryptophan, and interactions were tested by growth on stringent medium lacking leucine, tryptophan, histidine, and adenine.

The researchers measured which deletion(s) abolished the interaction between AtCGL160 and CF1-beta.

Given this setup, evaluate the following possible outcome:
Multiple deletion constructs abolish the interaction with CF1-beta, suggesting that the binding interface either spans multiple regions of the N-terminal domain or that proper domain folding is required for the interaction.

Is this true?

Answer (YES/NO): YES